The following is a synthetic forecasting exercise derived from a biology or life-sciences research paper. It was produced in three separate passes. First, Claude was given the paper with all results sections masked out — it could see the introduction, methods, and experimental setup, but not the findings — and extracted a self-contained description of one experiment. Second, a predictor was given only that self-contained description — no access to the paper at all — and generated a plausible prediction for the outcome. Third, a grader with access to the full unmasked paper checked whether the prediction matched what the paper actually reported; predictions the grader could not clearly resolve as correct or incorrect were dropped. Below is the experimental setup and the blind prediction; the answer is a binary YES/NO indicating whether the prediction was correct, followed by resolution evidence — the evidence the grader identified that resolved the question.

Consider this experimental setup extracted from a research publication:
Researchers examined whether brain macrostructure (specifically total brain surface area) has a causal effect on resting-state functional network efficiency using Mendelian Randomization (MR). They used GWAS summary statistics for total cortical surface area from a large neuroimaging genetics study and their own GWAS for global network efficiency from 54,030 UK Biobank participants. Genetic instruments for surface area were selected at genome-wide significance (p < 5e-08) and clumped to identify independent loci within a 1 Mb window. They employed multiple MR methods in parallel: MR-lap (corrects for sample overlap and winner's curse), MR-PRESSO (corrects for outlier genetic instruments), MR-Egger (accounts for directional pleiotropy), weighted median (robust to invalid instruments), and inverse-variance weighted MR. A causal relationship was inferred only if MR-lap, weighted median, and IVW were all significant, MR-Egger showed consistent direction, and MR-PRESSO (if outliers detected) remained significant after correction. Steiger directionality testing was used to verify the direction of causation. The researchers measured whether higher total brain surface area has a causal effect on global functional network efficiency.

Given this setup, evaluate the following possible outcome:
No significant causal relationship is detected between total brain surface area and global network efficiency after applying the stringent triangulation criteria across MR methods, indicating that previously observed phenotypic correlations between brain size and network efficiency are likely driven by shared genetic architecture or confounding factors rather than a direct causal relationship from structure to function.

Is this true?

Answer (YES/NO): NO